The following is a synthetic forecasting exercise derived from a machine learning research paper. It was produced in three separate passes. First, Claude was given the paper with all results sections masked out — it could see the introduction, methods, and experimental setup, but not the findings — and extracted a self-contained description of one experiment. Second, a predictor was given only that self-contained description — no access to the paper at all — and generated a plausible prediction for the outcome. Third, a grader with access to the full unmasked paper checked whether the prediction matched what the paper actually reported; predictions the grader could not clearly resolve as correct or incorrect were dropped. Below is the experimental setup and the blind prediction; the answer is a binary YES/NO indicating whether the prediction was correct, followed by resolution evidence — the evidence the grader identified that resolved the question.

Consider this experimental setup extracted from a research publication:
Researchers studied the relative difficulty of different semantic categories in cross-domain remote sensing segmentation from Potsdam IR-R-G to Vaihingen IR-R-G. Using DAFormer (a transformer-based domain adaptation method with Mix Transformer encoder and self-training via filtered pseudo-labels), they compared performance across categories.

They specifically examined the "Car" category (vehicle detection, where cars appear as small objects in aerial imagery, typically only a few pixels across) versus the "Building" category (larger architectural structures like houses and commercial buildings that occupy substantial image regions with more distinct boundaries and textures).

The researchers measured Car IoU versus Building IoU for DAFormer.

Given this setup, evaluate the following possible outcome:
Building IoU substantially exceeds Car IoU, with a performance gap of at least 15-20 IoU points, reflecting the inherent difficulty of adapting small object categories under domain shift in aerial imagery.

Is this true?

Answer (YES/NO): YES